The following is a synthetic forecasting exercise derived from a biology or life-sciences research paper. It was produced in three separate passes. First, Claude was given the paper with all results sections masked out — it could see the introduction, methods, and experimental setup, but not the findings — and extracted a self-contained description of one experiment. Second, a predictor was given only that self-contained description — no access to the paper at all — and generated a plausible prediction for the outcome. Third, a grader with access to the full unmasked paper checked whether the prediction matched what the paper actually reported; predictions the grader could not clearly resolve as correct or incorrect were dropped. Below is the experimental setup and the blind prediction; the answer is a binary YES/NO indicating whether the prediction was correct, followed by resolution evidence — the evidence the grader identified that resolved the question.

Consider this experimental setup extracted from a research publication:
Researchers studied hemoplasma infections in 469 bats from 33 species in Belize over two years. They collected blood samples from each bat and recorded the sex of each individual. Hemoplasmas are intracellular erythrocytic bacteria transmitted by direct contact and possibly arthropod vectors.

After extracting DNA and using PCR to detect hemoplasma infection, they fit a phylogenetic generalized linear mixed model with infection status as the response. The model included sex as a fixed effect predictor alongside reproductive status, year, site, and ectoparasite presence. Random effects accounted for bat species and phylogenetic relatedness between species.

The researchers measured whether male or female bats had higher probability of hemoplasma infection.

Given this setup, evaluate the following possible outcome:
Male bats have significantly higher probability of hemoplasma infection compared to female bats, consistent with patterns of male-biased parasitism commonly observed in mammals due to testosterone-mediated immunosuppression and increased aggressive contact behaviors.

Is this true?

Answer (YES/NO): YES